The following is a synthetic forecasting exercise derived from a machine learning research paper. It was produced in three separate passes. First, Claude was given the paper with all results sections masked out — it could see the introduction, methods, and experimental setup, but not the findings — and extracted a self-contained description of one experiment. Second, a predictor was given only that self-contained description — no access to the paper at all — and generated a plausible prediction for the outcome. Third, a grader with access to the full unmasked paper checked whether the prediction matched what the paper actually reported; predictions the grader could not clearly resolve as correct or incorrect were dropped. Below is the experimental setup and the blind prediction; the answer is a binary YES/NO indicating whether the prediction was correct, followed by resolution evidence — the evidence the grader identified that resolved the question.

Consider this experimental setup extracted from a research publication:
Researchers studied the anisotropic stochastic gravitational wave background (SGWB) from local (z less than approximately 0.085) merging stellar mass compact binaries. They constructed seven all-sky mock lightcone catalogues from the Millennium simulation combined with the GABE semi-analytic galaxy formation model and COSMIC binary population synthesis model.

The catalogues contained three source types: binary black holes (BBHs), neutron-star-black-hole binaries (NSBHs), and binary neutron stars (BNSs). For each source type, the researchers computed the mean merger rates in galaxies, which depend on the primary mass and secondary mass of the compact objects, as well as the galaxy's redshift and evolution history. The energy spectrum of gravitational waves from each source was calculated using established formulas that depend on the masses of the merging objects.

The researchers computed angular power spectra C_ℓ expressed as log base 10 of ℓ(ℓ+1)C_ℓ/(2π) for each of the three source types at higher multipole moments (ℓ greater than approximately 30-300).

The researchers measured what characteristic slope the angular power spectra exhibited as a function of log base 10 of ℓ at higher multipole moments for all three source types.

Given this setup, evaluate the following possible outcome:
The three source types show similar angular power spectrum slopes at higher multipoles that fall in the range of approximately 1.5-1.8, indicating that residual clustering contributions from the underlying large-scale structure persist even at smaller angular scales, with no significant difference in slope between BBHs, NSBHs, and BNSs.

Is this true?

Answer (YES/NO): NO